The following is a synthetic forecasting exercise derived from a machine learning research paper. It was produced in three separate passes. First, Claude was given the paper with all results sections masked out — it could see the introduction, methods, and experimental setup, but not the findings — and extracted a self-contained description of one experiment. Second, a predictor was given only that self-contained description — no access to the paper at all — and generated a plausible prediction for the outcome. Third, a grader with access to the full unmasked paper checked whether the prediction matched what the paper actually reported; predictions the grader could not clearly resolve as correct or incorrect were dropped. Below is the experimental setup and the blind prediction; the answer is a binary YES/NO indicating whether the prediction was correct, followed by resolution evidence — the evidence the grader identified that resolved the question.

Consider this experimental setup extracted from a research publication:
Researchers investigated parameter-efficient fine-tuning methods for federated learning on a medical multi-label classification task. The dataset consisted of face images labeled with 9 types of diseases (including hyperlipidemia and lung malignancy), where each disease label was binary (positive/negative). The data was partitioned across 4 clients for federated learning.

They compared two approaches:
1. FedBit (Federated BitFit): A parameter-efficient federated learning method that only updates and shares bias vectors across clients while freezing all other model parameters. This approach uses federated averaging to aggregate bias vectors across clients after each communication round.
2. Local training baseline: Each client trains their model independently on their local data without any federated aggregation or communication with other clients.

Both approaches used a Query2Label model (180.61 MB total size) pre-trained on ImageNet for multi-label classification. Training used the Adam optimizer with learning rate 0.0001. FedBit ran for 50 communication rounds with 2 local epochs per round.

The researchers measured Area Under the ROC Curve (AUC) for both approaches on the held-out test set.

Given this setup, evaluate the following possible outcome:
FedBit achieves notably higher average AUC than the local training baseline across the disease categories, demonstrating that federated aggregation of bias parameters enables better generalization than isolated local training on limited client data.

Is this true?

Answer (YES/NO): NO